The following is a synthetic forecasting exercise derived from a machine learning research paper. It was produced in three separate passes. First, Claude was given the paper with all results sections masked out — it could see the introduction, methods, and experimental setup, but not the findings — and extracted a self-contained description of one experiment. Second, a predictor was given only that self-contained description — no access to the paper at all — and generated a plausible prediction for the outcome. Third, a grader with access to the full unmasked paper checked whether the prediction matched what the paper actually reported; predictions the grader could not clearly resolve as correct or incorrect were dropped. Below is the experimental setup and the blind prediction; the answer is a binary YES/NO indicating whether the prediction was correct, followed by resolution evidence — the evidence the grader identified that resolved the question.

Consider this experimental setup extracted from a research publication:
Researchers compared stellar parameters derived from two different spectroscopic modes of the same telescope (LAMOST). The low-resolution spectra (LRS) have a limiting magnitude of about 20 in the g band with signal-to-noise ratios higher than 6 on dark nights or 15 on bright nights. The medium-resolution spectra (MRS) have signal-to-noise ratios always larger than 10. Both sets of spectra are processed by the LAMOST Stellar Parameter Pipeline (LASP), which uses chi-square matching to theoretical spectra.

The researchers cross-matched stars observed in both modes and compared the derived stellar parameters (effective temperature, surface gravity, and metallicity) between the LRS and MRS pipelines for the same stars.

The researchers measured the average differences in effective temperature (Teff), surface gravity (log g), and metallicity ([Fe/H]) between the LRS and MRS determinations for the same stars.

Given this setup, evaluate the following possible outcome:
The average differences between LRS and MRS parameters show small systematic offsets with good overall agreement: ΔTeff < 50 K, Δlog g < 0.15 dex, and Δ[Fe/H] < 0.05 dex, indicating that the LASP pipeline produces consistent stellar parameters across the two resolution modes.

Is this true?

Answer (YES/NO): NO